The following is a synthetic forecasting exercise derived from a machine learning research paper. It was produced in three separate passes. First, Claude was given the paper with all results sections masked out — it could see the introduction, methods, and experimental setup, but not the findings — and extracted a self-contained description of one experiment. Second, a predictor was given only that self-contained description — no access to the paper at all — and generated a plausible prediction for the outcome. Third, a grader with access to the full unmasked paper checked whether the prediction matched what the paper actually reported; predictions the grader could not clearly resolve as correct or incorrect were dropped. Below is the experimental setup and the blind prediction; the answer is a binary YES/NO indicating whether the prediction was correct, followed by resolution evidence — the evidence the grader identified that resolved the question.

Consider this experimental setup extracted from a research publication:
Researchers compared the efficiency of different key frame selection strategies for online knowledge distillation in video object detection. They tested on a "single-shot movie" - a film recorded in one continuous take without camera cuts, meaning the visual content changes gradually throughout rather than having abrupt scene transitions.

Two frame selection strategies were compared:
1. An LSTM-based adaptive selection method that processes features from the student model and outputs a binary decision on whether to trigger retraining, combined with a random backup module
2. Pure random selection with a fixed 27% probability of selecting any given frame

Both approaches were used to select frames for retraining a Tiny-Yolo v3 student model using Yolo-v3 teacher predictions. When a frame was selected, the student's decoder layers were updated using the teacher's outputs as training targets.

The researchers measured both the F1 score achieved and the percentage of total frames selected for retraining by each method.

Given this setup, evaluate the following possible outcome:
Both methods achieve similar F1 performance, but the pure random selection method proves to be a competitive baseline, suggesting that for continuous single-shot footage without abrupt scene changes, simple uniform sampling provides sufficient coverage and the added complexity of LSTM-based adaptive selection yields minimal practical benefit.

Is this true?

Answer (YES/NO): NO